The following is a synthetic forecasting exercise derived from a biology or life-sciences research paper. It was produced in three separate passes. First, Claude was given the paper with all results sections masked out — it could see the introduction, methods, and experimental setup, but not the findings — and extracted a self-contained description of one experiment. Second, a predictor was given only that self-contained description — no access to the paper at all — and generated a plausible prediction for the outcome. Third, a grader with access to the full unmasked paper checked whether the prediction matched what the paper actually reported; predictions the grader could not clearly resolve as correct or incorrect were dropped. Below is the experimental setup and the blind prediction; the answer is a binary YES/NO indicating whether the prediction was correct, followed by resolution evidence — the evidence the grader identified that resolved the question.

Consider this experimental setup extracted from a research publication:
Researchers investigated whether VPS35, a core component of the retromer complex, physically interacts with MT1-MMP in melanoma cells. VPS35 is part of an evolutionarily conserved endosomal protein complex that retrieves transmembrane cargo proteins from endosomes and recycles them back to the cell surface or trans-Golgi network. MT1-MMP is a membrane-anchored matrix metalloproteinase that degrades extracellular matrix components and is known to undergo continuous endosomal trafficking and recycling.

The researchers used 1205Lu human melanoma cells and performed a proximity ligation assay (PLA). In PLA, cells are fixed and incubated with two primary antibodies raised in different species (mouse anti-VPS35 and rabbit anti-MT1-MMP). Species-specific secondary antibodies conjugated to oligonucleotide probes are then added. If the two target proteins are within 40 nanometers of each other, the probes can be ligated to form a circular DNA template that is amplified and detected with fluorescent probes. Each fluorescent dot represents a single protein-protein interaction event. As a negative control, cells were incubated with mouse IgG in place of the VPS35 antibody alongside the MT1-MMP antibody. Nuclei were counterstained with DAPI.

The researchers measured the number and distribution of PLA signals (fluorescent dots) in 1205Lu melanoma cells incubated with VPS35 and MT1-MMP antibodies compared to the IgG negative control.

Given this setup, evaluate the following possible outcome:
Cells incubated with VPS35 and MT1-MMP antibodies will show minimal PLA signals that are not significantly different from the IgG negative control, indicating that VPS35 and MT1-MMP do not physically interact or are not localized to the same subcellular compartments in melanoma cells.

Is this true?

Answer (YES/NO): NO